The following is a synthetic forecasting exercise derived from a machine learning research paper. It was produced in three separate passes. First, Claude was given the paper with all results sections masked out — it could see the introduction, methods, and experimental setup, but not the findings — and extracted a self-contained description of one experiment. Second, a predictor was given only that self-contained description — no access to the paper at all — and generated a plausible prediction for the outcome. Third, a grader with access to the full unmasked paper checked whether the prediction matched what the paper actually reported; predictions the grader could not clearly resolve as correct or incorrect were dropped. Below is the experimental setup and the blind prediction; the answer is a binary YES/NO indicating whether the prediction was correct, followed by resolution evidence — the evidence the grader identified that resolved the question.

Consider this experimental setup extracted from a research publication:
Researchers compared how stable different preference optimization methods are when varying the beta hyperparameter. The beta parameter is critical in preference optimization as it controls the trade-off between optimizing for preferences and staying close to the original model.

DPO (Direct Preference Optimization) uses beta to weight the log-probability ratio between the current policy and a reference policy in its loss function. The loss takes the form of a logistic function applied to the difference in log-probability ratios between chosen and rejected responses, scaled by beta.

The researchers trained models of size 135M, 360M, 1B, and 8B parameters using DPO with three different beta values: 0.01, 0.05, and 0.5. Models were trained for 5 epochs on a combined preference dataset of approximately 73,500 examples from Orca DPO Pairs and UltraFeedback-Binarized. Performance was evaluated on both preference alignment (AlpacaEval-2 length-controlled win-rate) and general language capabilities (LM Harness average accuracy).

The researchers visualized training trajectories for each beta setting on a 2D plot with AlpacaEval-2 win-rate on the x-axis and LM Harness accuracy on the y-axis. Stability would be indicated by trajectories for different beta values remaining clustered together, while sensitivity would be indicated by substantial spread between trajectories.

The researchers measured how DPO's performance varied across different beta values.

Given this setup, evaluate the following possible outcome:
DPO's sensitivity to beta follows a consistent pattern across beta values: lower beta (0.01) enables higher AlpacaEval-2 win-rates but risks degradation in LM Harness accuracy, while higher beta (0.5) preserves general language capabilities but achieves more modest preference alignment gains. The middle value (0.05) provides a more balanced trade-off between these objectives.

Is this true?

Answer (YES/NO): NO